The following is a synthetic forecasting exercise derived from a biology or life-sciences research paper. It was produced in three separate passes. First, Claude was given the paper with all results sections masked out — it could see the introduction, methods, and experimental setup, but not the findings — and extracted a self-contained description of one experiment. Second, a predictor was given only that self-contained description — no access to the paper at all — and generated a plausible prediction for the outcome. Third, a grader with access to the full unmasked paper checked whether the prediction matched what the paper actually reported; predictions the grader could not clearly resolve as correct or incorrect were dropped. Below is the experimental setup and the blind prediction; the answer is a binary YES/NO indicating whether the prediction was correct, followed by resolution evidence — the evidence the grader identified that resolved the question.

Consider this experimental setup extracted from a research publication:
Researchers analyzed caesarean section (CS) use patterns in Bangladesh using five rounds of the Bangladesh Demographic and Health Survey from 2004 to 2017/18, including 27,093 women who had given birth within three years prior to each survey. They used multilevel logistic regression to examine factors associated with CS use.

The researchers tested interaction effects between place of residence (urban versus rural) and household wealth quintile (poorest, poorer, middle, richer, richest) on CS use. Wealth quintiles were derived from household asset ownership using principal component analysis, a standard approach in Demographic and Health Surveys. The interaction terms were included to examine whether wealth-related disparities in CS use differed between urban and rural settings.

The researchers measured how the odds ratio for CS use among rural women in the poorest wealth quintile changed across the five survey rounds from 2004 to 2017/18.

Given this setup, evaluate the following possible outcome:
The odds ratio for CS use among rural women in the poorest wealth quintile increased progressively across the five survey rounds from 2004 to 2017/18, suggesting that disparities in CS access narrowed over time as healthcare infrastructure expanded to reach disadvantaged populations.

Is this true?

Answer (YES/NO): NO